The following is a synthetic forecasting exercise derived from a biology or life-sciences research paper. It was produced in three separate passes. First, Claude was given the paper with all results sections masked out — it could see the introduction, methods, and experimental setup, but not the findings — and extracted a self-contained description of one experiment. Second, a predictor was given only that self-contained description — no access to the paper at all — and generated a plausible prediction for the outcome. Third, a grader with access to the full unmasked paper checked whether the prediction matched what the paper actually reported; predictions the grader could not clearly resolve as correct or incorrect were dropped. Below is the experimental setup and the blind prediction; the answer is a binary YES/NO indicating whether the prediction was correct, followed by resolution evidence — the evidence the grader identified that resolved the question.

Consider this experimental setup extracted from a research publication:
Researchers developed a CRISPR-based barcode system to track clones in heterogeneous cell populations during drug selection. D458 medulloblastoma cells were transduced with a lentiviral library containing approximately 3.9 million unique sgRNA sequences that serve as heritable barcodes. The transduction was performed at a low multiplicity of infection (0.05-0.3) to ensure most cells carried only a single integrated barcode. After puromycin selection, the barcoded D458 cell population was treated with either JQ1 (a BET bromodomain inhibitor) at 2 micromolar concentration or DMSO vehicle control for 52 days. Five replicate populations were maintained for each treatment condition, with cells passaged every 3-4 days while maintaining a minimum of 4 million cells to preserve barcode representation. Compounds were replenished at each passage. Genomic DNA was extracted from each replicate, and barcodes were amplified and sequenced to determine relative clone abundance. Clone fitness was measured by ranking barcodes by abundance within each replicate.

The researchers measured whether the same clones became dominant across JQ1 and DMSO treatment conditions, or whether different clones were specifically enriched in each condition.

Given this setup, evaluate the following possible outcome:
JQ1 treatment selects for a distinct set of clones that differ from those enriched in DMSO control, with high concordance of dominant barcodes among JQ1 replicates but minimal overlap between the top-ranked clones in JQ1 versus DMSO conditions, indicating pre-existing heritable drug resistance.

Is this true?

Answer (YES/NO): YES